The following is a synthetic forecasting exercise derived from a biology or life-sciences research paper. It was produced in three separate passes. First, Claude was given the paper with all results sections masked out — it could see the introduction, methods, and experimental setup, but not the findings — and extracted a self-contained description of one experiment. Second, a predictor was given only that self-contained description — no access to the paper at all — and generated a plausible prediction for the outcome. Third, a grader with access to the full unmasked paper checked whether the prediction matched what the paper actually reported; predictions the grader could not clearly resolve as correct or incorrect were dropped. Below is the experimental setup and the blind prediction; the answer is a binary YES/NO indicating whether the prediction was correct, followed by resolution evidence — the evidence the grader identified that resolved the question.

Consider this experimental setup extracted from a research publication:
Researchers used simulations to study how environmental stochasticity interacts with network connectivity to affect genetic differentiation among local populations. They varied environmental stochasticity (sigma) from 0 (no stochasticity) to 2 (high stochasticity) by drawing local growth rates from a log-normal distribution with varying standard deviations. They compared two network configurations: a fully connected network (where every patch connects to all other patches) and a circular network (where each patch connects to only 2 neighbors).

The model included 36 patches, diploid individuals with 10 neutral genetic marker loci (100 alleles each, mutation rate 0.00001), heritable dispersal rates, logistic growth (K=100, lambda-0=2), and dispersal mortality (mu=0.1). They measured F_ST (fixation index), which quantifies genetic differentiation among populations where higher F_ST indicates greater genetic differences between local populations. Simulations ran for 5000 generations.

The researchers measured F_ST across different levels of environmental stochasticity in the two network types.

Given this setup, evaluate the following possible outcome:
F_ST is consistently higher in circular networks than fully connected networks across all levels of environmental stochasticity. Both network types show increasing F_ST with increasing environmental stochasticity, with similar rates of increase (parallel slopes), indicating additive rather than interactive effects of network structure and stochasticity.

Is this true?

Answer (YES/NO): NO